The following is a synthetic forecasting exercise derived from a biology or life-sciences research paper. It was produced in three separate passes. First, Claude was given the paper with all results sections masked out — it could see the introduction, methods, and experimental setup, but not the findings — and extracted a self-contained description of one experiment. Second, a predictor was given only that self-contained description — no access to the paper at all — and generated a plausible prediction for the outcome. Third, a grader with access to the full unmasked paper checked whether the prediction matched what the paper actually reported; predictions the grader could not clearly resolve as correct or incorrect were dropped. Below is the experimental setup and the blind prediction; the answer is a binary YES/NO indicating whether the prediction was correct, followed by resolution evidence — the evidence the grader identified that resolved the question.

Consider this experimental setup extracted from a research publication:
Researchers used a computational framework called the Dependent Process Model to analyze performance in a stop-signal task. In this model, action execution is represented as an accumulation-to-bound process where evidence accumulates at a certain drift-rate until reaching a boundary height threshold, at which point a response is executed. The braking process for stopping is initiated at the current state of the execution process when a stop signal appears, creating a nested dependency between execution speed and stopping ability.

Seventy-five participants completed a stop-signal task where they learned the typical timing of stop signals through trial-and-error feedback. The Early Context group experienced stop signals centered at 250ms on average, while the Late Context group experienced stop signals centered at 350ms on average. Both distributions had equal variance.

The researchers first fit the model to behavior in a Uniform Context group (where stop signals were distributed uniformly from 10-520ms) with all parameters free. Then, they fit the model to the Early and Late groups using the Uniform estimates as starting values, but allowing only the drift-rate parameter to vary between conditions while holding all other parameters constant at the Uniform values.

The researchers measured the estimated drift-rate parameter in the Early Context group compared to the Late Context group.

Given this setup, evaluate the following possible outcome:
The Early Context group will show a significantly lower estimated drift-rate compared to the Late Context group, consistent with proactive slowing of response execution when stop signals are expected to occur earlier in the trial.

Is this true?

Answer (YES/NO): NO